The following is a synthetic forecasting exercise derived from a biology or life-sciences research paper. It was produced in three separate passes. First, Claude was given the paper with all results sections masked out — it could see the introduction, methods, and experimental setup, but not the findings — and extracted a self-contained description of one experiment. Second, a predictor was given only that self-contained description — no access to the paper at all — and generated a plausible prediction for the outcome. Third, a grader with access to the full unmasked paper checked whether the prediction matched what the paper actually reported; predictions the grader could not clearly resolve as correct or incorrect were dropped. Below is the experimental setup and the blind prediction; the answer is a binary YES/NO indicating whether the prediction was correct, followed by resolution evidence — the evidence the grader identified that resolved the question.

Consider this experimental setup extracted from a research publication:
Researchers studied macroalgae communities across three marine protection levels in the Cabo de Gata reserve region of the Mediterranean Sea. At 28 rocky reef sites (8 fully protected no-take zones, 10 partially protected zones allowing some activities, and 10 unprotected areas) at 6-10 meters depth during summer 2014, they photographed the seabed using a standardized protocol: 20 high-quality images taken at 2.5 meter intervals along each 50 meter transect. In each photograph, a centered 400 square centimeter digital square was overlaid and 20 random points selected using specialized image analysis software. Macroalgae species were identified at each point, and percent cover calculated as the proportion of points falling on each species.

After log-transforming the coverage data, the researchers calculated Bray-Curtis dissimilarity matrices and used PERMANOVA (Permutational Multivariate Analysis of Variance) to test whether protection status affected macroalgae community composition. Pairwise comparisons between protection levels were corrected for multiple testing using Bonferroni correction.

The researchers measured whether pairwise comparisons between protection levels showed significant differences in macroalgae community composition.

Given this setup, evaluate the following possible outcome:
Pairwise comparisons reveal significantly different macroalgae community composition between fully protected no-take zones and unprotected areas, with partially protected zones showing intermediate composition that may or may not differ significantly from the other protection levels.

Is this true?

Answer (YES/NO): YES